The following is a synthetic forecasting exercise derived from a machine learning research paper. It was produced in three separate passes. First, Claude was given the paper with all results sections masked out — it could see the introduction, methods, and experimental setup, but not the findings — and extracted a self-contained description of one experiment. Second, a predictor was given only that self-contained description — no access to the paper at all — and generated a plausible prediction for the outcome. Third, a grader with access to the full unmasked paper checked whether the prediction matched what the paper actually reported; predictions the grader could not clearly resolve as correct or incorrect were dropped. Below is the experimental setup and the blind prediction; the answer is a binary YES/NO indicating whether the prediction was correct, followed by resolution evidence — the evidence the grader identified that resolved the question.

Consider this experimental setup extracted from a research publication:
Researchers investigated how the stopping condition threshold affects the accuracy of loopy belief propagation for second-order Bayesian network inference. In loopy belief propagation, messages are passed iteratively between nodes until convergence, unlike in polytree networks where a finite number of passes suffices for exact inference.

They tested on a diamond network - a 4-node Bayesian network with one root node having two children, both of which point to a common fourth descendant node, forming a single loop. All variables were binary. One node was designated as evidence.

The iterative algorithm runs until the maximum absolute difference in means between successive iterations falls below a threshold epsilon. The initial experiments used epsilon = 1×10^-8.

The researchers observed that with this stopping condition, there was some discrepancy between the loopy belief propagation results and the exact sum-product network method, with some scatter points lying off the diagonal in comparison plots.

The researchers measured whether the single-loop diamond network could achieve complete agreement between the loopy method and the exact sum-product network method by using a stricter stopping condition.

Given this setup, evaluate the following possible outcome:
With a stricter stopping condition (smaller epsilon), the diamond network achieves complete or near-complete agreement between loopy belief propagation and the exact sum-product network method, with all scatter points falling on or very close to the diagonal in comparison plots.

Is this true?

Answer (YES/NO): YES